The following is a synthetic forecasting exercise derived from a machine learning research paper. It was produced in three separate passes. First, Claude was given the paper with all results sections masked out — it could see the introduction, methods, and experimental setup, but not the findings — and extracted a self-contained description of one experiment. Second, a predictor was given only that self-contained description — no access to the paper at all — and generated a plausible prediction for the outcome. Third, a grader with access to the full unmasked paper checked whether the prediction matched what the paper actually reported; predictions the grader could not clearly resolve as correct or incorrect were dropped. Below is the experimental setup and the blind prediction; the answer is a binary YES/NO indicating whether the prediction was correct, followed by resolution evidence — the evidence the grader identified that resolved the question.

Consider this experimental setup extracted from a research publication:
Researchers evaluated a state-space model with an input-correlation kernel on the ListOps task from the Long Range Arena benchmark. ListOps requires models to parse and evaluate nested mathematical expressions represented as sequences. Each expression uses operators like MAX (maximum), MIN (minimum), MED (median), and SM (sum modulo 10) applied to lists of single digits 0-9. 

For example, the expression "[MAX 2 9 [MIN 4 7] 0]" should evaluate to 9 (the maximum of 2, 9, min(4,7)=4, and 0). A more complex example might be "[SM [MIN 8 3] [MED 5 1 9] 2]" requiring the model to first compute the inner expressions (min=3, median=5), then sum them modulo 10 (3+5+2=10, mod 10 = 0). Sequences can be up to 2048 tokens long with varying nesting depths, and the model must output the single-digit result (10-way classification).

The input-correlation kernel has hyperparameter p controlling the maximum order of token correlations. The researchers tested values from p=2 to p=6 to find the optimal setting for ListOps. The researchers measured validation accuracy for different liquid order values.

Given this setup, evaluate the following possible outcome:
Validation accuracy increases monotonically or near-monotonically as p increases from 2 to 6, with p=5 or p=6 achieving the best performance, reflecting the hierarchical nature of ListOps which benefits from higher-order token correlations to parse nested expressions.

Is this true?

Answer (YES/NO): YES